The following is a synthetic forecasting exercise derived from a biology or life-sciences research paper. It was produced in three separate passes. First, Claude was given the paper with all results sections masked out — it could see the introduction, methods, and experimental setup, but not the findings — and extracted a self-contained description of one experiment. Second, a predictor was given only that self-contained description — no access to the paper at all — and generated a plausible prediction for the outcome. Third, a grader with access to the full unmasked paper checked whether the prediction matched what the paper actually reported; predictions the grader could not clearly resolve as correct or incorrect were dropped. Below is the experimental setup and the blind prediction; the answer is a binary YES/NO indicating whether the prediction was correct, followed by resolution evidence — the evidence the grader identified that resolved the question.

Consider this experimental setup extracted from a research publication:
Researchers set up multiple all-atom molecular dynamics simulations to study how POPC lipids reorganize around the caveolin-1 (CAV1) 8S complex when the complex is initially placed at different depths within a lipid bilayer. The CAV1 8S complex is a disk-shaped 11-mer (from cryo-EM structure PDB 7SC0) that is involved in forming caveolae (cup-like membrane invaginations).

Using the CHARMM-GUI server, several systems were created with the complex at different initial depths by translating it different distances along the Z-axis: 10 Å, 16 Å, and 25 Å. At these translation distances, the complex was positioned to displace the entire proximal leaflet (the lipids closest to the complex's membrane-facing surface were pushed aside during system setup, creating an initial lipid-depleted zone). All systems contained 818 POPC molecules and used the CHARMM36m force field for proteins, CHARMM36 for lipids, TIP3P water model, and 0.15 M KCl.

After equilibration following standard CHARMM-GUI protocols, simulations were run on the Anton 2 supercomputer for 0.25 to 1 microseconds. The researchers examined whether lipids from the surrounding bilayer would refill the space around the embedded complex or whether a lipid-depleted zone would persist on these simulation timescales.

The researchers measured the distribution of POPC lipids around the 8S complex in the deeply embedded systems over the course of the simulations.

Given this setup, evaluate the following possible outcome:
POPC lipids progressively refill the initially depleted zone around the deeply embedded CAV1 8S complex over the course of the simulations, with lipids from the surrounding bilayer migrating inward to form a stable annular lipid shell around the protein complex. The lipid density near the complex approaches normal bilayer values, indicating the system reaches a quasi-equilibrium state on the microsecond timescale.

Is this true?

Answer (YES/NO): NO